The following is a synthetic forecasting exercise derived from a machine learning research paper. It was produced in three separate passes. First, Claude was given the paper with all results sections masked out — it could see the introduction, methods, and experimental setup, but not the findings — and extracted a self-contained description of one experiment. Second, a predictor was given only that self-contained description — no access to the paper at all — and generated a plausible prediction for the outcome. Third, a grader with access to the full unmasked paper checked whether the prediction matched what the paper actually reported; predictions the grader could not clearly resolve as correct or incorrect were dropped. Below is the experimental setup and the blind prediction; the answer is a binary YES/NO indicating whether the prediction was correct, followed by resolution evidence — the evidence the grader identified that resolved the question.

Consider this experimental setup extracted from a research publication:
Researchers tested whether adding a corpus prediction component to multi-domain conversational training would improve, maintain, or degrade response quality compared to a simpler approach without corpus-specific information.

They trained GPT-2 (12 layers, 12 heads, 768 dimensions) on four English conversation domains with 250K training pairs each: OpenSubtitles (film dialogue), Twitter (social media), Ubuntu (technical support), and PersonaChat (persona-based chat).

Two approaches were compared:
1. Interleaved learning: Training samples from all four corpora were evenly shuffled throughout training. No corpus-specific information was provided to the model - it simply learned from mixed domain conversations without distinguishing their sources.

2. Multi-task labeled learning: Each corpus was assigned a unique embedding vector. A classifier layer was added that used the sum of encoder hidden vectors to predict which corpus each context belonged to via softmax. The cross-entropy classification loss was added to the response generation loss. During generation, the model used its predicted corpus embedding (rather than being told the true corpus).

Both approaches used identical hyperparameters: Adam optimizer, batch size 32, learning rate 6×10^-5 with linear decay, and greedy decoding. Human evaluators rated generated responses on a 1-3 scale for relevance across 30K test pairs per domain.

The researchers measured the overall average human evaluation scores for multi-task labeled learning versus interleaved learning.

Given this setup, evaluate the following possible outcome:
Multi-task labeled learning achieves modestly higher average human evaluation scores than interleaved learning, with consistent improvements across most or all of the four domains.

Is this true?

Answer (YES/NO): NO